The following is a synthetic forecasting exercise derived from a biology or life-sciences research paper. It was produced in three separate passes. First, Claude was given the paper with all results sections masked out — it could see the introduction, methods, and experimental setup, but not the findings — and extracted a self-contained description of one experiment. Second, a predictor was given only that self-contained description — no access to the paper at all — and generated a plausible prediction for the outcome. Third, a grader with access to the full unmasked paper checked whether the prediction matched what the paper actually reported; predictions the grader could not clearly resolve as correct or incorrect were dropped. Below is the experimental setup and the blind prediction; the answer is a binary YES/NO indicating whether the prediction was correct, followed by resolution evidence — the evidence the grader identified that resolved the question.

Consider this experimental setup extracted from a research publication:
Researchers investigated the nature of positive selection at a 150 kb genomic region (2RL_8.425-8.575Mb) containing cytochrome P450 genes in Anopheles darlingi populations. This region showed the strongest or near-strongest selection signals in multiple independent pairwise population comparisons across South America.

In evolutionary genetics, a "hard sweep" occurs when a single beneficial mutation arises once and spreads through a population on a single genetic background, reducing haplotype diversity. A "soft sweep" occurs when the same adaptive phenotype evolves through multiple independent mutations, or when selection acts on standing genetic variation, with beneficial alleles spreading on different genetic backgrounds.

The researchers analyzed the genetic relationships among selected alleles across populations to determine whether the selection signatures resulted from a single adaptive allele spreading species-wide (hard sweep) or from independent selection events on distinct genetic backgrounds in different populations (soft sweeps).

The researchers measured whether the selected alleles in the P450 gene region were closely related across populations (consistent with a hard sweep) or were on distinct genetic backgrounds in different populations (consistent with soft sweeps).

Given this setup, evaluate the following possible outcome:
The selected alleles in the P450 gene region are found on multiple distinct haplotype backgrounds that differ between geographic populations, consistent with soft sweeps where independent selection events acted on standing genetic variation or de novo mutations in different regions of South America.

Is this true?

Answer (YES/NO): YES